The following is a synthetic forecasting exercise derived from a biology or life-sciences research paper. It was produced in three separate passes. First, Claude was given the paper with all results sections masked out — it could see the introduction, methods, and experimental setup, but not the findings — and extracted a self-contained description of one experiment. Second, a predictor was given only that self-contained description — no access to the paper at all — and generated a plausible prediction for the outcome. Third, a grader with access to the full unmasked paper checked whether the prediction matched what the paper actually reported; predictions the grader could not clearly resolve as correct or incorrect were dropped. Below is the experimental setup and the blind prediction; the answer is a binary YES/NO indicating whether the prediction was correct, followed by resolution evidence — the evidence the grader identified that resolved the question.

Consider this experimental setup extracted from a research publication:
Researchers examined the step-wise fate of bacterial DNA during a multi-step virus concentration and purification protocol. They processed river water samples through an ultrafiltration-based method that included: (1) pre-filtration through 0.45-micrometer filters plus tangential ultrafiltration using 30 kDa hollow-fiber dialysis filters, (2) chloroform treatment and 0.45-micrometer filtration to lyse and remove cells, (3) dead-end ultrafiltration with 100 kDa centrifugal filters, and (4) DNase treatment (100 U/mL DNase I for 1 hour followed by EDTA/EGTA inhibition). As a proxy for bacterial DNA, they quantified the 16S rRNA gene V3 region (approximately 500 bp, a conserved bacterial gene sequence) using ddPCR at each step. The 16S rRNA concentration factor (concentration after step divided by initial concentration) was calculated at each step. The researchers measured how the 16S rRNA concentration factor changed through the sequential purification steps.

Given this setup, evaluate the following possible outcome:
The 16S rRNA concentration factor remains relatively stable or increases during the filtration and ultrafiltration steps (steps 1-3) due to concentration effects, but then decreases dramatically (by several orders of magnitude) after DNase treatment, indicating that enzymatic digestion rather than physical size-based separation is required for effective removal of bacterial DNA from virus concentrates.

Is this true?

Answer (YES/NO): NO